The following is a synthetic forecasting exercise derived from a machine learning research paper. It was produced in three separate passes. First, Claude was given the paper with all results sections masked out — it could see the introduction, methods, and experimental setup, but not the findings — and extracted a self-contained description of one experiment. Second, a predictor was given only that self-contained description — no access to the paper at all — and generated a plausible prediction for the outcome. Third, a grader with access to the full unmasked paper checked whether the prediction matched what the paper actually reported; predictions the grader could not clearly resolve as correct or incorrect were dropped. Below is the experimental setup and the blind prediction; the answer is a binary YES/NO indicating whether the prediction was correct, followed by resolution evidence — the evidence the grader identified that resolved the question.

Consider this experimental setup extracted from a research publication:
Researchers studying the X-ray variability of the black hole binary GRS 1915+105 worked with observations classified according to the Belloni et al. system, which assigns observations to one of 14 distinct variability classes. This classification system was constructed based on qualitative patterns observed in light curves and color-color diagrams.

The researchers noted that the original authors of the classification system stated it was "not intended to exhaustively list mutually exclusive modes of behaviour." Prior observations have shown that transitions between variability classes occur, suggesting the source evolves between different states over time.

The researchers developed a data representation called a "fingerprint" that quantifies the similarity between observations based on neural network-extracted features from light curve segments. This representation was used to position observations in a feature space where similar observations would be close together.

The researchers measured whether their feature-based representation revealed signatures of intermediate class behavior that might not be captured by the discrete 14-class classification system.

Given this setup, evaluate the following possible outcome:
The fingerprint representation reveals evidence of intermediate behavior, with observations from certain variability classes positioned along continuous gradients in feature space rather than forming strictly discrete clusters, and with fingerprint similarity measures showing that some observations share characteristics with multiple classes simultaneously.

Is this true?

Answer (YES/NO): YES